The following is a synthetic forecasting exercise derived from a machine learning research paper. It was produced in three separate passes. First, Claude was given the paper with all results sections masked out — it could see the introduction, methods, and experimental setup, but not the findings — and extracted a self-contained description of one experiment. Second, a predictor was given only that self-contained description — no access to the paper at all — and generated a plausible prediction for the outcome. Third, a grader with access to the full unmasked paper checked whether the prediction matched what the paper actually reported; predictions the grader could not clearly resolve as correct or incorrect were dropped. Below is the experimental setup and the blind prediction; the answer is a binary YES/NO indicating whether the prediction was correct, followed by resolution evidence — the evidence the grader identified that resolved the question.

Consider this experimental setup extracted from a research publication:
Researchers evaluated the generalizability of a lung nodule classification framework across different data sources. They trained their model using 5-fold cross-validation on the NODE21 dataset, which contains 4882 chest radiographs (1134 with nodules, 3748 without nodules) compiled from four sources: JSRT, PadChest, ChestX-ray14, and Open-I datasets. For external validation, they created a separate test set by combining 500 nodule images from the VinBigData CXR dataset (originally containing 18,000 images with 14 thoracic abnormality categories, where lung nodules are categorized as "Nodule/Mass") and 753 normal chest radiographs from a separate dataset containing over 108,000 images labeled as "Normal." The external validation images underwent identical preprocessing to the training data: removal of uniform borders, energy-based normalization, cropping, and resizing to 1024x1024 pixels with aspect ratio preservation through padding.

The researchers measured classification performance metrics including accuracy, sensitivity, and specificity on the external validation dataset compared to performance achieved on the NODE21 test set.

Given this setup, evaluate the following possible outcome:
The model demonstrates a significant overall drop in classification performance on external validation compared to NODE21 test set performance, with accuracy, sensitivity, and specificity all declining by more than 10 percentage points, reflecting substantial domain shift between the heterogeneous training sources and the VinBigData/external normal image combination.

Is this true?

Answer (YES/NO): NO